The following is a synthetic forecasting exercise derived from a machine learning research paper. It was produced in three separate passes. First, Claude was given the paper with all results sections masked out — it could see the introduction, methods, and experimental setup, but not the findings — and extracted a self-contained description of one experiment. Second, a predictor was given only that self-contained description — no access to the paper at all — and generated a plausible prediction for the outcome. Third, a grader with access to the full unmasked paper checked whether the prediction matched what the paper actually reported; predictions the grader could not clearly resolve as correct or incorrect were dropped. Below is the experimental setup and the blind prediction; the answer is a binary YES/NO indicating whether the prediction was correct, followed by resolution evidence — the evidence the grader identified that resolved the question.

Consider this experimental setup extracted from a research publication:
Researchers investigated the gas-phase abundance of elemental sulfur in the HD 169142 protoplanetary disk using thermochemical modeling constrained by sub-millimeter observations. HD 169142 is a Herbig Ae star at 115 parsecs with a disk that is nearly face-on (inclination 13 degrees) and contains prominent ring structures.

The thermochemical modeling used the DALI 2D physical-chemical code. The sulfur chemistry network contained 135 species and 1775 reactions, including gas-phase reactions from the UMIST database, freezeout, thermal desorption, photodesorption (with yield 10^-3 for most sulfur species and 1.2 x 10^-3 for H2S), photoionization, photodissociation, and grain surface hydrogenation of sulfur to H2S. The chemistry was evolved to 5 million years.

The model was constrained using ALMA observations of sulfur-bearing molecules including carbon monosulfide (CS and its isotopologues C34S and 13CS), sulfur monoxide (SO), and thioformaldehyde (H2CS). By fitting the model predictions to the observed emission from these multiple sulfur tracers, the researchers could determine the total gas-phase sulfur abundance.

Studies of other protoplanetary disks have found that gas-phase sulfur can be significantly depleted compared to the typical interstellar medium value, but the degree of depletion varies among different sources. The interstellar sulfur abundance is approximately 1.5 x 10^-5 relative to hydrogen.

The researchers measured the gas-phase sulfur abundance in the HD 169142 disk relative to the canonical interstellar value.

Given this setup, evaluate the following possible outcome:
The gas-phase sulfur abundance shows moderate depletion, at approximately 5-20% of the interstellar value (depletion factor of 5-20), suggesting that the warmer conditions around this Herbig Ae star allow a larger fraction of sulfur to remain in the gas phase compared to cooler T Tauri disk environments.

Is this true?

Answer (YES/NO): NO